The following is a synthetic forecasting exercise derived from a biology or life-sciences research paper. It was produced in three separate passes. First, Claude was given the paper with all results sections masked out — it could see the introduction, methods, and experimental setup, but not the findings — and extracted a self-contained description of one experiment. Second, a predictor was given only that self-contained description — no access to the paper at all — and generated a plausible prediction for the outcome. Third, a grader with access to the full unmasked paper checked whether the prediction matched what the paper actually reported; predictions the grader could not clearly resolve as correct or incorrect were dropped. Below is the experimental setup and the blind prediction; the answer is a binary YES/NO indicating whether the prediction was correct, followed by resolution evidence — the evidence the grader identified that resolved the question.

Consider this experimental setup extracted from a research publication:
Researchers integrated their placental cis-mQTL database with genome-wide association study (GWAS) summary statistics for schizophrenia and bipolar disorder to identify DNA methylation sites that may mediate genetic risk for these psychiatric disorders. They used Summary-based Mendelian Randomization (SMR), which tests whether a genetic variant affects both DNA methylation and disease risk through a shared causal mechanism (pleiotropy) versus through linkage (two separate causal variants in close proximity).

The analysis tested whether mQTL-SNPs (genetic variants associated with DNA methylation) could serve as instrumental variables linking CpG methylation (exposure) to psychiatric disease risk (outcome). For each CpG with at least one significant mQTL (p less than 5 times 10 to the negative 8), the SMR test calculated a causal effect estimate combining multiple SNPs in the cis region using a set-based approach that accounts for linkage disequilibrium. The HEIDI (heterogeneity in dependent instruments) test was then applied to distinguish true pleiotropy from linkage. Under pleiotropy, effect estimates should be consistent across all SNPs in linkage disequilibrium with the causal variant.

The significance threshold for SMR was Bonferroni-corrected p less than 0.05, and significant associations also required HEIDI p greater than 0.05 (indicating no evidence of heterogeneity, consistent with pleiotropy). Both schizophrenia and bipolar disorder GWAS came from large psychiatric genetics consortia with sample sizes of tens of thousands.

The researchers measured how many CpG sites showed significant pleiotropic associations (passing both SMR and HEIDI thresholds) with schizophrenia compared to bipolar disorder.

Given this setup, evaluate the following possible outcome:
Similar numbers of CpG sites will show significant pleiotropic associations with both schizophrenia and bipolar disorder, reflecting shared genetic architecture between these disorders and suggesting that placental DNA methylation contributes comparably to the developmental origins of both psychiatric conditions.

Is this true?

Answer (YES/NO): NO